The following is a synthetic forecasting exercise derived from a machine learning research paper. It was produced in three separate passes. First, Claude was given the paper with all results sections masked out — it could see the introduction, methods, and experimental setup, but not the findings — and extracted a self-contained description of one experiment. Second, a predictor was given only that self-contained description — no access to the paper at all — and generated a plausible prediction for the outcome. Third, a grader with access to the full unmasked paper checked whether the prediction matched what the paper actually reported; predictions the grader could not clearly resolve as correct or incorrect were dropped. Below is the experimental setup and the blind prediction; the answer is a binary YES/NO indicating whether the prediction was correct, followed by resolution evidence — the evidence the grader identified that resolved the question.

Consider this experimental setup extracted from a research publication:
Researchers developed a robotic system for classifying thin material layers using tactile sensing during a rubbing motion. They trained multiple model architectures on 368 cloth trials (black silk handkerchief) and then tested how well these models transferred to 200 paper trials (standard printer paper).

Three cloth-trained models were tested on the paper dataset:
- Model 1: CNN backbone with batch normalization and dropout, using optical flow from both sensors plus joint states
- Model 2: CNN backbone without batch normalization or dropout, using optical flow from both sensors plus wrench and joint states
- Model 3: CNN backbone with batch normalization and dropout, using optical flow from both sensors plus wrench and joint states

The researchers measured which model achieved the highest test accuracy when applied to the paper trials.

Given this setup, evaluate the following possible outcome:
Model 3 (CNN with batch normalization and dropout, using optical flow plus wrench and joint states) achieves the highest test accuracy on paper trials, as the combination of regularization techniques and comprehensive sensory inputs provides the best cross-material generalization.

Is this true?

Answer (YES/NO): NO